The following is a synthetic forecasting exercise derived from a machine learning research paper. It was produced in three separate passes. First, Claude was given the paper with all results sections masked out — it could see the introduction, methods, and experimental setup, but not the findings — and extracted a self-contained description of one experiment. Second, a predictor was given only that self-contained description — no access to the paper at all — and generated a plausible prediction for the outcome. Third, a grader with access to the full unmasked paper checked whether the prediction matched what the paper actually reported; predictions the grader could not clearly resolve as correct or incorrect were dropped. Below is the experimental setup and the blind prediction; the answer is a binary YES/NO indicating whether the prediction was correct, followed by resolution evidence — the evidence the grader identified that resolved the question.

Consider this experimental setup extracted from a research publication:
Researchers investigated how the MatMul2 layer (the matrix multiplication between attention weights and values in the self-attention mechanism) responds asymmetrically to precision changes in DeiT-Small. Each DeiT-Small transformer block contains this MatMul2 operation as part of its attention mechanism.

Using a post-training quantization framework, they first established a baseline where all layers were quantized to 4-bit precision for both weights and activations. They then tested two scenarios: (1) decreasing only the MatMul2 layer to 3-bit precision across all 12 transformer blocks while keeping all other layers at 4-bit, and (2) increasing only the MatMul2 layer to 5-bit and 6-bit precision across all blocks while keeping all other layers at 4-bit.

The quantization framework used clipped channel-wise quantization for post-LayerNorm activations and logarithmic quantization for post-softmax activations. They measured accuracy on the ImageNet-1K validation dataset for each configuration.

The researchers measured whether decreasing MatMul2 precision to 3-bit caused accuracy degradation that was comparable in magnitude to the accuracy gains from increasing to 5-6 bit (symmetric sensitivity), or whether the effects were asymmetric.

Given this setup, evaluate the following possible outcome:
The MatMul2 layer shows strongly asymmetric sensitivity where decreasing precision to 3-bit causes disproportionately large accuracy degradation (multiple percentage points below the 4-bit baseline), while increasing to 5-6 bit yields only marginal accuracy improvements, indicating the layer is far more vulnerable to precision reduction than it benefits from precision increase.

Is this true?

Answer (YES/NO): YES